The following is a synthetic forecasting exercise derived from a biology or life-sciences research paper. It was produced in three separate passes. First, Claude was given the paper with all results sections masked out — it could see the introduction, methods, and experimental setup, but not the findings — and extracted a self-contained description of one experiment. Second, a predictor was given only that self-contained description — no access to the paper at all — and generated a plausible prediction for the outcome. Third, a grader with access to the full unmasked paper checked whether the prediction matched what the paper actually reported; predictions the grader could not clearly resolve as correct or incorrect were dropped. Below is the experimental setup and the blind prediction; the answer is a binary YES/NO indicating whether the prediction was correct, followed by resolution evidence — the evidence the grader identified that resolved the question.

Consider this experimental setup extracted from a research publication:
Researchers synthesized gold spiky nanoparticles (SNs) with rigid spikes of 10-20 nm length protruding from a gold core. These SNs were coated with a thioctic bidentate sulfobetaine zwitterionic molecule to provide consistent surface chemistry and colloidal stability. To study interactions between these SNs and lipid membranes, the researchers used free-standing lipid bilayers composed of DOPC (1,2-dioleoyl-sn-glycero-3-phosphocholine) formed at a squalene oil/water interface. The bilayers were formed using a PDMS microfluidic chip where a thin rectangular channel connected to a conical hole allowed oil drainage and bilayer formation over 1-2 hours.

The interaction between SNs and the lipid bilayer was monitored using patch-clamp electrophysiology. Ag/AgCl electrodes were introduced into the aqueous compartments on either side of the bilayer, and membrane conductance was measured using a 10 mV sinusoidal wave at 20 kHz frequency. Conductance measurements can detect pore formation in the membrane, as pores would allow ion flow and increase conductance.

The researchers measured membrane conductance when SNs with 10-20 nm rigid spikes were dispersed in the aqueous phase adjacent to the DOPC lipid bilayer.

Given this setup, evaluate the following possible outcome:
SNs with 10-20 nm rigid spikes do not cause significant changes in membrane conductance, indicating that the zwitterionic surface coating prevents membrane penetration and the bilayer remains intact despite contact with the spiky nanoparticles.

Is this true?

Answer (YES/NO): NO